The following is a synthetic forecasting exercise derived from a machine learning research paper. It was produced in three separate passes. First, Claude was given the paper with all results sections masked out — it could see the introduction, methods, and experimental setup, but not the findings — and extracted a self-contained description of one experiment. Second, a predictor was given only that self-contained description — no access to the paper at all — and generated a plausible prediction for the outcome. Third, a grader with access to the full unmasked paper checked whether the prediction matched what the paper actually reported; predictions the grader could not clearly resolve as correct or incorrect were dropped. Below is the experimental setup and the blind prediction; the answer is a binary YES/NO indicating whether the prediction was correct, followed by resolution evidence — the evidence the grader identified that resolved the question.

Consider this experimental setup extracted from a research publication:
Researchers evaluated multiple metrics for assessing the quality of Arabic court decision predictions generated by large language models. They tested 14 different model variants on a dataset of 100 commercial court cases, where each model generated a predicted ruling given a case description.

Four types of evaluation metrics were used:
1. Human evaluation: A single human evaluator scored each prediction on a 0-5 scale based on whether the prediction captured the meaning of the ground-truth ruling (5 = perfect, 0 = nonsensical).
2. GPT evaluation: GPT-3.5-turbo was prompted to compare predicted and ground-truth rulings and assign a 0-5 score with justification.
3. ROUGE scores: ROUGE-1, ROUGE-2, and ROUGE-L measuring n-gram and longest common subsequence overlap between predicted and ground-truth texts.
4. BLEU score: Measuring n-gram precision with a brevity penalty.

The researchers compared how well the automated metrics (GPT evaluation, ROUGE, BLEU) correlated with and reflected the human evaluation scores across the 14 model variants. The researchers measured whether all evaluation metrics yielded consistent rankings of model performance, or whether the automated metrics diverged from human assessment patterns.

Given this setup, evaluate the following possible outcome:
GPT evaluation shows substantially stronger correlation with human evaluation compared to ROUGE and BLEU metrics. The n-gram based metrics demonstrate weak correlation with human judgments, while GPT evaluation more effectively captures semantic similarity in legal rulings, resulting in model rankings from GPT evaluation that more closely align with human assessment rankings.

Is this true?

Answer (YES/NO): NO